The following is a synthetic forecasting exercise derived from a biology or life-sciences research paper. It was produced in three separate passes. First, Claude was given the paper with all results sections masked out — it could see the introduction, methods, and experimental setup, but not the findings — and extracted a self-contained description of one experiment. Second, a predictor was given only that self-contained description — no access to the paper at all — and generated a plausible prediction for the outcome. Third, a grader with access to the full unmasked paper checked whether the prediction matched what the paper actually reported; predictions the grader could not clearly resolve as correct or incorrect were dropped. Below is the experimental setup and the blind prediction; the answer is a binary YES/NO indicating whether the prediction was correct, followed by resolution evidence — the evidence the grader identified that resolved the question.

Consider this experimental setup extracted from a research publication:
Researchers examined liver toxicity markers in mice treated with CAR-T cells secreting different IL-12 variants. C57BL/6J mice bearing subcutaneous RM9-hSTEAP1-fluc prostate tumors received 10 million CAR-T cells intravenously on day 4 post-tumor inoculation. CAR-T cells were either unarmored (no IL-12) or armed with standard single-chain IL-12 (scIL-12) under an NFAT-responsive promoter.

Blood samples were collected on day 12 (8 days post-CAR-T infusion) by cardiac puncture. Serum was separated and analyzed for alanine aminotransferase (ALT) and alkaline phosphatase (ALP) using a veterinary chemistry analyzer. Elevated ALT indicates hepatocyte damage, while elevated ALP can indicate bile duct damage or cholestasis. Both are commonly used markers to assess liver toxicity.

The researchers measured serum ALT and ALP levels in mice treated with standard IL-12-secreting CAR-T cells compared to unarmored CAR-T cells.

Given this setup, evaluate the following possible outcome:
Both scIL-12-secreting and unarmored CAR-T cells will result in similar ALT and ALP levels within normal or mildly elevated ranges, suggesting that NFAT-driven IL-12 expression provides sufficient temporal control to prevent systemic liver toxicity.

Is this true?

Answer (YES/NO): NO